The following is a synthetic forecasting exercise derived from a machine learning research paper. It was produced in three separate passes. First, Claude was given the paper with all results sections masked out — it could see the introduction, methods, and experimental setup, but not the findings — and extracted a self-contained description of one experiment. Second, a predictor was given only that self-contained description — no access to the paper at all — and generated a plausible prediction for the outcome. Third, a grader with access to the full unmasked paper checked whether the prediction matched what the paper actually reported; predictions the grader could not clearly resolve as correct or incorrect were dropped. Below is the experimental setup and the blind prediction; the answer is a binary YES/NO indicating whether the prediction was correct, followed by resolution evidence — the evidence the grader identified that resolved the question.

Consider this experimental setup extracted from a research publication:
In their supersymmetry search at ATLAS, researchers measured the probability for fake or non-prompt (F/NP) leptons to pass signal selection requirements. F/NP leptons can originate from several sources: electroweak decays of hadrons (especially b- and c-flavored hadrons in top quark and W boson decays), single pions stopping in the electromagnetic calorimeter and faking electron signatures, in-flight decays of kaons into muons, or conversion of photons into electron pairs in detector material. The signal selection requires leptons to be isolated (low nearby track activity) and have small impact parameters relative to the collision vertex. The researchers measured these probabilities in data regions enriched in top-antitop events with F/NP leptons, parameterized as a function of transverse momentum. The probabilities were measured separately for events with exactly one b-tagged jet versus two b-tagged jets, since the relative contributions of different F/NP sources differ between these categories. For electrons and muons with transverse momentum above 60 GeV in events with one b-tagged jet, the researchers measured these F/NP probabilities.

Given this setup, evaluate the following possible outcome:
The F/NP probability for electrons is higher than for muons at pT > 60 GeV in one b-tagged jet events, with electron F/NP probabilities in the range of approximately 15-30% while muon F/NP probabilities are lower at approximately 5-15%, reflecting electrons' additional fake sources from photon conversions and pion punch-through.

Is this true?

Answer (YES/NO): NO